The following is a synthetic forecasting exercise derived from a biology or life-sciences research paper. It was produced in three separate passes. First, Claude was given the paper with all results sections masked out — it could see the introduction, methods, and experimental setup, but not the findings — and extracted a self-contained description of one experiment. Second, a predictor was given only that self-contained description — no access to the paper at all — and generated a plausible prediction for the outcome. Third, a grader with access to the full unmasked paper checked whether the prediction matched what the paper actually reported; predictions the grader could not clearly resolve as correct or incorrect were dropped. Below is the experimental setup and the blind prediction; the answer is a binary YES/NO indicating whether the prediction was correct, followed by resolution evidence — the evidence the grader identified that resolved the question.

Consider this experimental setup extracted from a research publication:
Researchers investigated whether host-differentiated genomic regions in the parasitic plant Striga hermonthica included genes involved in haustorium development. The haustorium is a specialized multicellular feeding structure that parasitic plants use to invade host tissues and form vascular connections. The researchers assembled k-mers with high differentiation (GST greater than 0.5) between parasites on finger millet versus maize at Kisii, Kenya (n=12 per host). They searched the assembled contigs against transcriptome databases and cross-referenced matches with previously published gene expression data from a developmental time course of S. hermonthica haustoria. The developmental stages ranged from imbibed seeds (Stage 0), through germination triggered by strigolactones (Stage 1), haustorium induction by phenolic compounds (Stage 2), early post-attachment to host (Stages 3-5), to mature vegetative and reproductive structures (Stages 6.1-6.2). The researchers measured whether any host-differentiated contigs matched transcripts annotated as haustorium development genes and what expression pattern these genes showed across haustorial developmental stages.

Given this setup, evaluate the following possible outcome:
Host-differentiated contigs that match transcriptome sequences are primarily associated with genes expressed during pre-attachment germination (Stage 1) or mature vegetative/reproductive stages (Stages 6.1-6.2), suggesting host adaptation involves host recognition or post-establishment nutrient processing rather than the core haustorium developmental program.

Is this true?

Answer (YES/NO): NO